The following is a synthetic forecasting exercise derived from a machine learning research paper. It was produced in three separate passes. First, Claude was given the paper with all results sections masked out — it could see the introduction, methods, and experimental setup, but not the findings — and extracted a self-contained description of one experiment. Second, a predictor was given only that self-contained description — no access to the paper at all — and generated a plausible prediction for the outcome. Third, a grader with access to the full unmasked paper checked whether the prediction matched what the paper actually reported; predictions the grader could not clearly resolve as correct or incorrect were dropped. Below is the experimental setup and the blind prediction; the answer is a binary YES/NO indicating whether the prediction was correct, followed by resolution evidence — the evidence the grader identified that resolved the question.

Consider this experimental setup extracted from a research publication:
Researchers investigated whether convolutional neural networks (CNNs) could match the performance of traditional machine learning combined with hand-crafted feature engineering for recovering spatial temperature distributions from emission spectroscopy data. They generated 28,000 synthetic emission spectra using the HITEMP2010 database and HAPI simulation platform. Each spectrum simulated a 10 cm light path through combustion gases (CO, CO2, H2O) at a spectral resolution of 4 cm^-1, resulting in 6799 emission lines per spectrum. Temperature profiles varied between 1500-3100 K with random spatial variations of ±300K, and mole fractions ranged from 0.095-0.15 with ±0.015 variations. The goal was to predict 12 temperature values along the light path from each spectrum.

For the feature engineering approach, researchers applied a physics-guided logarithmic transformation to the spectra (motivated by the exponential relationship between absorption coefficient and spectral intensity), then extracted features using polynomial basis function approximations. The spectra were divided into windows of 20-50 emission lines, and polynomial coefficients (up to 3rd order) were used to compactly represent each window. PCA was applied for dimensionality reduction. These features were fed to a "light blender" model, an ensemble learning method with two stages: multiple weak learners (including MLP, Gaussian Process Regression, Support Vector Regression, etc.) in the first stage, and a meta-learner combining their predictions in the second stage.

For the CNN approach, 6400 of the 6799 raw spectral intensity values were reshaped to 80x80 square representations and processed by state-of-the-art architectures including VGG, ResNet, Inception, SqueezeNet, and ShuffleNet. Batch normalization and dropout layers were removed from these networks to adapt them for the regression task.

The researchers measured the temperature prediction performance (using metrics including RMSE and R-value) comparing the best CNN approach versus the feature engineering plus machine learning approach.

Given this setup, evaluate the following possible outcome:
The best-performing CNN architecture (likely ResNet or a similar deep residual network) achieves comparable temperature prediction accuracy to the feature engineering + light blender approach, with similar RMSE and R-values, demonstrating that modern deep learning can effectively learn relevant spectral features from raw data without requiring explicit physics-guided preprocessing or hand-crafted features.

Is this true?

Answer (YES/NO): NO